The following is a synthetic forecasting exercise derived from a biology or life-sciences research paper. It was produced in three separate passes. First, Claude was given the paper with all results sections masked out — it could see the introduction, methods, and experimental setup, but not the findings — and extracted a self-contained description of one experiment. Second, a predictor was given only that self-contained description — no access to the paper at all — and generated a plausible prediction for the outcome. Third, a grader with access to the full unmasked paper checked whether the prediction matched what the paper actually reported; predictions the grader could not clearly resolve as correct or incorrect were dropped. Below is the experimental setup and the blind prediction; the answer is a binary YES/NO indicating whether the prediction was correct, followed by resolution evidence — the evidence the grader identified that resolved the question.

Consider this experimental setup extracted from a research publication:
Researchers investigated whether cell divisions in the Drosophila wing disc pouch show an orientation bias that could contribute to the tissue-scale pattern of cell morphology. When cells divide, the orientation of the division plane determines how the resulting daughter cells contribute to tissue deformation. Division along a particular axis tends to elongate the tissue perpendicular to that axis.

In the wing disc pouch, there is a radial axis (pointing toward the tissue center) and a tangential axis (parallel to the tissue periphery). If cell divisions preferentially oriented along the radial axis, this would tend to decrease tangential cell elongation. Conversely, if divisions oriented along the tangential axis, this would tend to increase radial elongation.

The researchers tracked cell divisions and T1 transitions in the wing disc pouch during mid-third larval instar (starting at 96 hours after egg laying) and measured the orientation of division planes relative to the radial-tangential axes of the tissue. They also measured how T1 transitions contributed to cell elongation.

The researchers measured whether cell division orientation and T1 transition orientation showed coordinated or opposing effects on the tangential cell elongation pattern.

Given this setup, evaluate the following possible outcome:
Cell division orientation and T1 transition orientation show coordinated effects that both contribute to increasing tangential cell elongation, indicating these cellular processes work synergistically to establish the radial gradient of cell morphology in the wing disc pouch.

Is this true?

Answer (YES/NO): NO